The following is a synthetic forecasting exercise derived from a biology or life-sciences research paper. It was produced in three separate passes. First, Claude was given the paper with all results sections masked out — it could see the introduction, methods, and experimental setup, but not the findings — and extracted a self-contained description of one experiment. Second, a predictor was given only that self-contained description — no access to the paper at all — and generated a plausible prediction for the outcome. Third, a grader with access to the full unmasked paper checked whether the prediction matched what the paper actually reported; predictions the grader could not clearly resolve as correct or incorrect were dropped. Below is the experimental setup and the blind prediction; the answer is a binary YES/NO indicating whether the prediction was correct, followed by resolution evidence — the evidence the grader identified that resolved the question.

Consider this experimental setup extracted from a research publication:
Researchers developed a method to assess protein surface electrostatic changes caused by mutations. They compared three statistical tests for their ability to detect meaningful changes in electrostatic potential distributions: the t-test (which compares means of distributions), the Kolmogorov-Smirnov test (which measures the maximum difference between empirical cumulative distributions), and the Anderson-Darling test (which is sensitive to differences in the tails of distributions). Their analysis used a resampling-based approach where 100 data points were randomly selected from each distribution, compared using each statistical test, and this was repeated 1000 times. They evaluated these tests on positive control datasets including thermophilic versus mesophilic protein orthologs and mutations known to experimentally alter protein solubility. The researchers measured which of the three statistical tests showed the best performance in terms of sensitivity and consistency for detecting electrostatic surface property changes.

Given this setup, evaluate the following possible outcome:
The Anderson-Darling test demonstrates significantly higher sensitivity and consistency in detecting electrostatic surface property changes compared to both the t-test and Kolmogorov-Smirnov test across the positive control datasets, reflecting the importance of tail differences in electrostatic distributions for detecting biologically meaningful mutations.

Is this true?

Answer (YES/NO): YES